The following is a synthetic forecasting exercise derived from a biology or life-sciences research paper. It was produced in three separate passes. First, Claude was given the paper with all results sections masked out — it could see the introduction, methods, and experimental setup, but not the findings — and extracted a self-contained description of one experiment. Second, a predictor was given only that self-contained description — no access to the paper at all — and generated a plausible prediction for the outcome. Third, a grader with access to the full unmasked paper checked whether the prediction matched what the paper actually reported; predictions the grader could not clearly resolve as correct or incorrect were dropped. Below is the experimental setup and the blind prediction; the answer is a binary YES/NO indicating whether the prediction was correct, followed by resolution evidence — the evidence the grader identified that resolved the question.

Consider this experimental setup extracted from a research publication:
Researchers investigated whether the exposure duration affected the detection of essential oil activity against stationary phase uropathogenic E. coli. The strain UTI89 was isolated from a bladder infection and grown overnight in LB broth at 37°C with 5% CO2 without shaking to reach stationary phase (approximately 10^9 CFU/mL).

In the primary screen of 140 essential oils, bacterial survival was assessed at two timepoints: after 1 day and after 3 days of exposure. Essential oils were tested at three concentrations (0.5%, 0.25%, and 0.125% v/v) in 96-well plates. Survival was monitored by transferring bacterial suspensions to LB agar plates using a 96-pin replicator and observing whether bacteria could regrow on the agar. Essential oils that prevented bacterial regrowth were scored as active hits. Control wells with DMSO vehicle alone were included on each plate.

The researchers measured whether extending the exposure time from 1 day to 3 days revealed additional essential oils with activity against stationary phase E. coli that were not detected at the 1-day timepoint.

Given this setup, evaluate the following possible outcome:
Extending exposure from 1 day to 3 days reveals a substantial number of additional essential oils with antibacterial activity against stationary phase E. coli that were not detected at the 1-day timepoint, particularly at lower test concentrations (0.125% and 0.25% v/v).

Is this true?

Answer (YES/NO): NO